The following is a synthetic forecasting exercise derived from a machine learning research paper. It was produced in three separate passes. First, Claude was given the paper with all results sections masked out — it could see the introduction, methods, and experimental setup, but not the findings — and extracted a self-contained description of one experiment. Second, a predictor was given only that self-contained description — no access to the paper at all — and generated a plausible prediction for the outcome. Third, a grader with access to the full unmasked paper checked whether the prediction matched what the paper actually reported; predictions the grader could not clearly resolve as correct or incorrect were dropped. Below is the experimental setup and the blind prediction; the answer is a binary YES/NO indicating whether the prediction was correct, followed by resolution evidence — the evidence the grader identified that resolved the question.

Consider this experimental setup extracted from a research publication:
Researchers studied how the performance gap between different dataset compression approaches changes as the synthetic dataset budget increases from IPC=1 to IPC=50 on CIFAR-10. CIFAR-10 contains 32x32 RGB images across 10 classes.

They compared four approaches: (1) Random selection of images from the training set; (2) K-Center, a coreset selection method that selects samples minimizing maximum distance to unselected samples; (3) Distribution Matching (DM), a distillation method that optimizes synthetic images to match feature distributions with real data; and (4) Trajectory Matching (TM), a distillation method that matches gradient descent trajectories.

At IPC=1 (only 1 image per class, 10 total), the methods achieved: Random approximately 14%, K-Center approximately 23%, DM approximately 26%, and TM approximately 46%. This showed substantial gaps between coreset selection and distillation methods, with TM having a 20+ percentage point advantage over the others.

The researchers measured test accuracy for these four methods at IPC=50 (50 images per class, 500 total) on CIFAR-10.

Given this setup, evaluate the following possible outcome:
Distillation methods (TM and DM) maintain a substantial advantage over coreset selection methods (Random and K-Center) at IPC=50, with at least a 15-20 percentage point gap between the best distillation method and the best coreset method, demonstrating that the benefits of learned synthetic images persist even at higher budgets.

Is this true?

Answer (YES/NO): YES